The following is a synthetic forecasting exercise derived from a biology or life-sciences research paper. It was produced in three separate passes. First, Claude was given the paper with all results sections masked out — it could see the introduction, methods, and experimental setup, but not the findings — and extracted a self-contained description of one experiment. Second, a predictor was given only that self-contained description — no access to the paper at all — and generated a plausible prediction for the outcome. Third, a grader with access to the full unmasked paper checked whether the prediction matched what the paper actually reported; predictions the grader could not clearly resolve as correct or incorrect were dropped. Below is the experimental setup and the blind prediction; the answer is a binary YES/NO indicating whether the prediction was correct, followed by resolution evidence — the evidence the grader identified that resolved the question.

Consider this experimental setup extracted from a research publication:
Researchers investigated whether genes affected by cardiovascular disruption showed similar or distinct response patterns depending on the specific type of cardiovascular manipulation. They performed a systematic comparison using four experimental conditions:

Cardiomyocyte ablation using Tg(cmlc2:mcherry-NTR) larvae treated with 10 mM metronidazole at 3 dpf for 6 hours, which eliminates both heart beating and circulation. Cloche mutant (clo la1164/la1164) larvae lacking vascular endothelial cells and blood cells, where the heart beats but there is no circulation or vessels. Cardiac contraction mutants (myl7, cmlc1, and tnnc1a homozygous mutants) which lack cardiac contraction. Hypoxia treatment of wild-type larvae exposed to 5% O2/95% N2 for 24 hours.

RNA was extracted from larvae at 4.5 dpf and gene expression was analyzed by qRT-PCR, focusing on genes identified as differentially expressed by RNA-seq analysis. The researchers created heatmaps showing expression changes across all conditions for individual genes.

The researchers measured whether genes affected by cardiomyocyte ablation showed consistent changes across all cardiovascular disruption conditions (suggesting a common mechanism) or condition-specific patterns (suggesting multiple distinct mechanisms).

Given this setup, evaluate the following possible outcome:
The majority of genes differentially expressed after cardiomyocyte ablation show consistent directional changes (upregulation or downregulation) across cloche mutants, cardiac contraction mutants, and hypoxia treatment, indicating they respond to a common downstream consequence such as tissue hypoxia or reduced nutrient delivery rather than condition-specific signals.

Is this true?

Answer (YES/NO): NO